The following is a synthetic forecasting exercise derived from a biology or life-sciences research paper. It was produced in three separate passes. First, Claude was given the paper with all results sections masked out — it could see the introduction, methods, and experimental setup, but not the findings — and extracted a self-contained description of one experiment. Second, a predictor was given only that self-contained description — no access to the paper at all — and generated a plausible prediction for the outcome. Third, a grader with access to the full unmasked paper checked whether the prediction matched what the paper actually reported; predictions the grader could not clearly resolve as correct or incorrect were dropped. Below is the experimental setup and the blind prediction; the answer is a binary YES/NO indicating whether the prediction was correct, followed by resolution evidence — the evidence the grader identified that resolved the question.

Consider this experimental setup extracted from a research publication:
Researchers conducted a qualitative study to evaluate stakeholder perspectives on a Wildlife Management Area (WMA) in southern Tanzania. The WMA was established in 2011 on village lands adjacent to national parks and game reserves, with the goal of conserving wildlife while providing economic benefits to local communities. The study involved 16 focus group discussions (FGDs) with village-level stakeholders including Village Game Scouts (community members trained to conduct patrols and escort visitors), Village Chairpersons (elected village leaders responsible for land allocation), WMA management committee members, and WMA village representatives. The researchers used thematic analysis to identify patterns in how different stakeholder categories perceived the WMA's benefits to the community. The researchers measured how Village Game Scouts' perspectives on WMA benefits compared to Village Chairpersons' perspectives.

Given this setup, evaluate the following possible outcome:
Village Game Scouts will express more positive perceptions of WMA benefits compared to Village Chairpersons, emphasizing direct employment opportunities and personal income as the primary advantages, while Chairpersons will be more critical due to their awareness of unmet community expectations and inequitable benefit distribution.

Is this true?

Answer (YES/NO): YES